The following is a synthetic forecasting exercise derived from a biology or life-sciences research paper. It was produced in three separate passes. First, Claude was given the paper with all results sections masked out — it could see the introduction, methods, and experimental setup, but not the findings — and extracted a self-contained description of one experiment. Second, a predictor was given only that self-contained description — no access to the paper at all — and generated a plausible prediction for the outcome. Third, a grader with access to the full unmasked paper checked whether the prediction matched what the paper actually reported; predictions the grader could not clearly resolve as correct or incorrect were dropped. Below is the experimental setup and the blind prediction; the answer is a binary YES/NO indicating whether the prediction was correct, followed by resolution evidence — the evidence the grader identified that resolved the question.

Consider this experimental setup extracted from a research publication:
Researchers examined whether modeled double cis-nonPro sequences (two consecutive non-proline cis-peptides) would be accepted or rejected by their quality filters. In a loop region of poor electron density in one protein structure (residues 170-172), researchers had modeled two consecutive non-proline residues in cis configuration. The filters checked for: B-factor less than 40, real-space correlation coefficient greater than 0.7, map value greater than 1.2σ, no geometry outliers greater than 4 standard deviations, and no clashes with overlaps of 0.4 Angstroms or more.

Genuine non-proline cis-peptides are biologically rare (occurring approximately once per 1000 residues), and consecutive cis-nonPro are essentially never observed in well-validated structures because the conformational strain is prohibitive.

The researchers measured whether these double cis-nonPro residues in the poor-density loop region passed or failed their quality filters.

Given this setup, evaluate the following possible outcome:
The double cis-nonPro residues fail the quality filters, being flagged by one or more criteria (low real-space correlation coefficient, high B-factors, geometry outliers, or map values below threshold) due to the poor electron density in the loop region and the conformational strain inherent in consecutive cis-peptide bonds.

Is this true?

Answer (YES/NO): YES